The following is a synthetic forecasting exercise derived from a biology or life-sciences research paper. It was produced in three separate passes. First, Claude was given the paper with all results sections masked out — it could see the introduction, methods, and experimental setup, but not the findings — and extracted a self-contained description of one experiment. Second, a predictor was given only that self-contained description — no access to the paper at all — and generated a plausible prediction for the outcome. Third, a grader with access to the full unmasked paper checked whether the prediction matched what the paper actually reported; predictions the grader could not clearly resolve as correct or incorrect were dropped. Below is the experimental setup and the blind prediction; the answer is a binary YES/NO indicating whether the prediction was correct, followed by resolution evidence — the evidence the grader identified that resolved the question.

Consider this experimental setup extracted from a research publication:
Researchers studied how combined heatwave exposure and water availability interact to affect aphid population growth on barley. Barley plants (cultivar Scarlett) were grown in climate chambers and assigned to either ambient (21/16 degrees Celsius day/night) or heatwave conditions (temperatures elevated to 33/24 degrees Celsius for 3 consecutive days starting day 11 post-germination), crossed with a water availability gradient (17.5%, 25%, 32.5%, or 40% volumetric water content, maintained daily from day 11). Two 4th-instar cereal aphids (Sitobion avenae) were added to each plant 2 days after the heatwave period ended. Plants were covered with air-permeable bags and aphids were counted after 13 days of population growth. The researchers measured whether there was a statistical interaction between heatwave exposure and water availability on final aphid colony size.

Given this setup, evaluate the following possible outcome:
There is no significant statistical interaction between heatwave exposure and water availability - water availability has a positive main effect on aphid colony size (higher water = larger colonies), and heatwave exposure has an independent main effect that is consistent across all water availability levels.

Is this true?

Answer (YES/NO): NO